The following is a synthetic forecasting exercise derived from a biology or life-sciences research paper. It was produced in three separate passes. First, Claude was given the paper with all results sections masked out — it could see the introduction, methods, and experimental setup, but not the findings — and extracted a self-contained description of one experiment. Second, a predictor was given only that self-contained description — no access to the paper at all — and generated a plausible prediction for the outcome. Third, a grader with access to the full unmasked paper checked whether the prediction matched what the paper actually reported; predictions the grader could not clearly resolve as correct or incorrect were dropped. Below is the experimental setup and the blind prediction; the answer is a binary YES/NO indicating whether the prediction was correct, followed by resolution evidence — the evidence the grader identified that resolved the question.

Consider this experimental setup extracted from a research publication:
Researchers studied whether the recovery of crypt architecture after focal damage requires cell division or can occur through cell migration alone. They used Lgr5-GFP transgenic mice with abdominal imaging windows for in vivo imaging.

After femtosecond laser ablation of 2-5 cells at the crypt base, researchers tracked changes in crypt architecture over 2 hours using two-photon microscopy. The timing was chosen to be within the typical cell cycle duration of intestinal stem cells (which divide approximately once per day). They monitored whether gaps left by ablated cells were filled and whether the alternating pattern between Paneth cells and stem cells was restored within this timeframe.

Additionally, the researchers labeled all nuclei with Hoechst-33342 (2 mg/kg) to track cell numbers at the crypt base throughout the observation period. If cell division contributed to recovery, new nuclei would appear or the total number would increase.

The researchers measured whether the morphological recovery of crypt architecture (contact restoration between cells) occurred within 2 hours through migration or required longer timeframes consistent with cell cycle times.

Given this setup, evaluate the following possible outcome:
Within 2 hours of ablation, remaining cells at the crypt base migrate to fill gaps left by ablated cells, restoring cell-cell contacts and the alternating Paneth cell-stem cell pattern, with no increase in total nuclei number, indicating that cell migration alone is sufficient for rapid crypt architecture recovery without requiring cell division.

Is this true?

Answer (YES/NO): YES